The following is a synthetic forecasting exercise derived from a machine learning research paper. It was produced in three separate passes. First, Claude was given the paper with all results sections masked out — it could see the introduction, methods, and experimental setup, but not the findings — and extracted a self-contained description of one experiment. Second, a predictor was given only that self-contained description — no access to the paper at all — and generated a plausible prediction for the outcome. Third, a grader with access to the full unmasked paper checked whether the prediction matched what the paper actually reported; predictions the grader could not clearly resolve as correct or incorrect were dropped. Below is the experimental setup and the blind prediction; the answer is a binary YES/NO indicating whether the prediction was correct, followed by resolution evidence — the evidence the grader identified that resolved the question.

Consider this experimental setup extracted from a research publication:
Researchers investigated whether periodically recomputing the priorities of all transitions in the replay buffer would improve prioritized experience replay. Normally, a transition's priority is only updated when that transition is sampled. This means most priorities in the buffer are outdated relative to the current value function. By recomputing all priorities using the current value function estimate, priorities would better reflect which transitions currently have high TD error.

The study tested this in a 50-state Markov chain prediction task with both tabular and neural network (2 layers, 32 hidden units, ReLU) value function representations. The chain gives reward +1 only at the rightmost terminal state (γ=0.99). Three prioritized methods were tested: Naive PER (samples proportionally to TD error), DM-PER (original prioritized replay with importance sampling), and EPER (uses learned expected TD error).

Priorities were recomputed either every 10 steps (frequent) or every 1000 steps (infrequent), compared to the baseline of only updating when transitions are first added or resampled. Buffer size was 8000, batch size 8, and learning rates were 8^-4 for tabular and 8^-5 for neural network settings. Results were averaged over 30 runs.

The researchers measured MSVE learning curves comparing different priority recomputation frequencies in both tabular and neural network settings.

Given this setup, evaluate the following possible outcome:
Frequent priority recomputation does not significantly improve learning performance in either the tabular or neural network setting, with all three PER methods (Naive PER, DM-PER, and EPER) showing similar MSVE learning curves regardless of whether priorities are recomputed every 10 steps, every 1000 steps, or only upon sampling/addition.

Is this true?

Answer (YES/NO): NO